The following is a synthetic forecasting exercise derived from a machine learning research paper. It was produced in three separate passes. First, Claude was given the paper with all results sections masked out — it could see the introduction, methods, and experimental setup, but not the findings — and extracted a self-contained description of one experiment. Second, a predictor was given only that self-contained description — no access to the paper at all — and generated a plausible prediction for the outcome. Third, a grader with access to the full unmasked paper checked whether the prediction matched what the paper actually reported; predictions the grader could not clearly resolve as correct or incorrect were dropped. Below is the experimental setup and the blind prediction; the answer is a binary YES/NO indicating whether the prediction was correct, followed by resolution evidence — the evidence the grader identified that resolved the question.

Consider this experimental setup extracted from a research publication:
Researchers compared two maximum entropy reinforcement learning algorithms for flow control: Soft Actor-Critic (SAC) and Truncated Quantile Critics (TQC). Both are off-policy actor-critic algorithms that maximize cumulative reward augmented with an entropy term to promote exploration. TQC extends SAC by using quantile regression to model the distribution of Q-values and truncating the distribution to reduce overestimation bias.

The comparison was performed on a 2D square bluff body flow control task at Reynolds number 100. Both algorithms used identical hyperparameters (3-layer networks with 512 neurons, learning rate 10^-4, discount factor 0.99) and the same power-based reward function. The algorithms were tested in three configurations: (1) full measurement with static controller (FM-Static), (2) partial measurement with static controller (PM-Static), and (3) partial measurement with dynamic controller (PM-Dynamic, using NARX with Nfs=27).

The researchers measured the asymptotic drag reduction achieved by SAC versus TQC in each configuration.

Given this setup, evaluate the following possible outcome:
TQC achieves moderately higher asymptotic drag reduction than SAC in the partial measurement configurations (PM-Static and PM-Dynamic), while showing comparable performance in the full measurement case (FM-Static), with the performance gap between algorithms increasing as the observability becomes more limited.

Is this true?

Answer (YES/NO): NO